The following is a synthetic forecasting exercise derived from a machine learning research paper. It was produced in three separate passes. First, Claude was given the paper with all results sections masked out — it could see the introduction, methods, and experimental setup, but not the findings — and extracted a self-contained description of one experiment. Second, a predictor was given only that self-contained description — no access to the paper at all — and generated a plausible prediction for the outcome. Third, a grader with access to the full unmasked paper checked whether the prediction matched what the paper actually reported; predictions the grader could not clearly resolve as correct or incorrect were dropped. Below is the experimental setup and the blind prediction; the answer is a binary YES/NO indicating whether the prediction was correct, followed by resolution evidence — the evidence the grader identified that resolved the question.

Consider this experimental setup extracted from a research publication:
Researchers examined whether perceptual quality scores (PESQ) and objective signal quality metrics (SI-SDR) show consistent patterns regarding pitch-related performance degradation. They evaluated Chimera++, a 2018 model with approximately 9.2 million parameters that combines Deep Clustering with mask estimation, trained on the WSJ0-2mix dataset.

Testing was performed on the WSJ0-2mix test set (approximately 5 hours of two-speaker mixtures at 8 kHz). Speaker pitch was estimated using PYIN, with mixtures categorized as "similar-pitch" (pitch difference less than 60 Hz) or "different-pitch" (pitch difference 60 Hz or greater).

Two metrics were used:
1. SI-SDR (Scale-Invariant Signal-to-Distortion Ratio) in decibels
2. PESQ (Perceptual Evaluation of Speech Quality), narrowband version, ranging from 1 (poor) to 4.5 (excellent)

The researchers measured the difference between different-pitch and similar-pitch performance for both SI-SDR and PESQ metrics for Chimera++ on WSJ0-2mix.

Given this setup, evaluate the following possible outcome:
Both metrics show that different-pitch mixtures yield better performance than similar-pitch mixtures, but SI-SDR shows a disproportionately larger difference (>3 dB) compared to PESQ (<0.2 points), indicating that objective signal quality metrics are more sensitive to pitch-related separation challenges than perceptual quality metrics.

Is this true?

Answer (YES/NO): NO